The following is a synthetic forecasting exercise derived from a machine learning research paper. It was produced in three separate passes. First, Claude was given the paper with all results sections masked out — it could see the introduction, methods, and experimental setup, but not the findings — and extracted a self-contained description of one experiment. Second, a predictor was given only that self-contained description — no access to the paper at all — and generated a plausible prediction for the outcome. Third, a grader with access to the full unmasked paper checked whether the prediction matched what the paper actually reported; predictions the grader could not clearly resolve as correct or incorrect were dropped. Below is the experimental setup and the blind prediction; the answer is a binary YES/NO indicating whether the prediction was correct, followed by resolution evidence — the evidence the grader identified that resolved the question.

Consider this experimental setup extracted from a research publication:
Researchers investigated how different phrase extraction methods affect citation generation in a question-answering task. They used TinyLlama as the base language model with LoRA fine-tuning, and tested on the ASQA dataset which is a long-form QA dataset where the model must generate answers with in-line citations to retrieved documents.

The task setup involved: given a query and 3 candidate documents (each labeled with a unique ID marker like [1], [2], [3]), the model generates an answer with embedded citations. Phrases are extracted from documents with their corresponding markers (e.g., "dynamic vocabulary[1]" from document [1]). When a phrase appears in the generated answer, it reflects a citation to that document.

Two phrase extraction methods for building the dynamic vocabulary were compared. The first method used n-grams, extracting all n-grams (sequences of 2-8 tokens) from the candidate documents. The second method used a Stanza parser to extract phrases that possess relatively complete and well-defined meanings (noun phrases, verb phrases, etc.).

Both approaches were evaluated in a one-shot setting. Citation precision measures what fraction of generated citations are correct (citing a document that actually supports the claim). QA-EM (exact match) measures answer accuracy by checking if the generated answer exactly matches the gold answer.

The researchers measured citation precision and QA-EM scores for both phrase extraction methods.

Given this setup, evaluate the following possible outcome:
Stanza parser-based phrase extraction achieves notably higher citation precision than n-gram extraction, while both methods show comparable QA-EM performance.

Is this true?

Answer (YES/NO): NO